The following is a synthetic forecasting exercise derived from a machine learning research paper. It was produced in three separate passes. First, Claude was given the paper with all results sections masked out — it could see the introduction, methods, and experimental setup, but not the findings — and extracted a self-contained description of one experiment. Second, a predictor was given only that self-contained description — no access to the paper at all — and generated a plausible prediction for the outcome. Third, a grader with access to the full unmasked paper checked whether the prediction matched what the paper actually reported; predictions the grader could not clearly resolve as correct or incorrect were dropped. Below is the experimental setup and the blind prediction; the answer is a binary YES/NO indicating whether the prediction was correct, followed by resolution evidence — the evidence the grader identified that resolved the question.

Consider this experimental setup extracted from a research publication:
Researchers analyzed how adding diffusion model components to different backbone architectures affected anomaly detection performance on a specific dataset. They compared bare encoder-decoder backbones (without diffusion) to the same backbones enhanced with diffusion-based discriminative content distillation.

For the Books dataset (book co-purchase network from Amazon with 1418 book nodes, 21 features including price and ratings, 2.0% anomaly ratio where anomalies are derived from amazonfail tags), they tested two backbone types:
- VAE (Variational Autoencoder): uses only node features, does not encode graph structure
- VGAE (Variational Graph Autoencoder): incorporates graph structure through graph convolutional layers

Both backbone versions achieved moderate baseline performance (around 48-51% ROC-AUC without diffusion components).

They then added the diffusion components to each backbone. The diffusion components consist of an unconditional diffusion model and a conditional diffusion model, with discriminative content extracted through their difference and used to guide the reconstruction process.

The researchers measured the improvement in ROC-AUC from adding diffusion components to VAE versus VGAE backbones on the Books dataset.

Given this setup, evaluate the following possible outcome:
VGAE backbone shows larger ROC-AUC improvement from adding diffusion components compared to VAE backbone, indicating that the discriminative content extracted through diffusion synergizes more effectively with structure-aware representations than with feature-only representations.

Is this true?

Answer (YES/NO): NO